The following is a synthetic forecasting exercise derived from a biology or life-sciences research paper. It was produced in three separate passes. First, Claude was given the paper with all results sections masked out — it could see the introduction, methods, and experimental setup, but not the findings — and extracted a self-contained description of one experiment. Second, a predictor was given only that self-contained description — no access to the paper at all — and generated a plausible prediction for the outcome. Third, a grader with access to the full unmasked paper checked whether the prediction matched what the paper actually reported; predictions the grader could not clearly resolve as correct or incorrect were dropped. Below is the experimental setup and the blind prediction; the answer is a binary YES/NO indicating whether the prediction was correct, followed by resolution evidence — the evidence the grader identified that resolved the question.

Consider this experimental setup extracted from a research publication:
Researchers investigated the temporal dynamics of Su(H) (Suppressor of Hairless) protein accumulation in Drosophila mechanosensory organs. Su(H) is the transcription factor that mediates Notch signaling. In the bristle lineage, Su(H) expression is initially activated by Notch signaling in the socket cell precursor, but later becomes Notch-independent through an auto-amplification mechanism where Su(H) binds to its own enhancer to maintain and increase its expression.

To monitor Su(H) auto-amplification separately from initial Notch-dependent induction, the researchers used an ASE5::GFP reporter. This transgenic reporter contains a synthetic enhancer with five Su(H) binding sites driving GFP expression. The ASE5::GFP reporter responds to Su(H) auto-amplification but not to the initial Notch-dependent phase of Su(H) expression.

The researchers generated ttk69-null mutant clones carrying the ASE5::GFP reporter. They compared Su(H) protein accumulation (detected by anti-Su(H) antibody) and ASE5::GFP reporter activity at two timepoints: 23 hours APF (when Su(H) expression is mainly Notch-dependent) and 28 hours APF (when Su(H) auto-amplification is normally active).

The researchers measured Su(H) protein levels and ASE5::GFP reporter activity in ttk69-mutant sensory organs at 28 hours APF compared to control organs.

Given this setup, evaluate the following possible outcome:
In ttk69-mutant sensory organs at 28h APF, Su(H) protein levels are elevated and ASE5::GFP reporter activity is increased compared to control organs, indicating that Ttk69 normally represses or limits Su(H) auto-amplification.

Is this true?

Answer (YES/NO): NO